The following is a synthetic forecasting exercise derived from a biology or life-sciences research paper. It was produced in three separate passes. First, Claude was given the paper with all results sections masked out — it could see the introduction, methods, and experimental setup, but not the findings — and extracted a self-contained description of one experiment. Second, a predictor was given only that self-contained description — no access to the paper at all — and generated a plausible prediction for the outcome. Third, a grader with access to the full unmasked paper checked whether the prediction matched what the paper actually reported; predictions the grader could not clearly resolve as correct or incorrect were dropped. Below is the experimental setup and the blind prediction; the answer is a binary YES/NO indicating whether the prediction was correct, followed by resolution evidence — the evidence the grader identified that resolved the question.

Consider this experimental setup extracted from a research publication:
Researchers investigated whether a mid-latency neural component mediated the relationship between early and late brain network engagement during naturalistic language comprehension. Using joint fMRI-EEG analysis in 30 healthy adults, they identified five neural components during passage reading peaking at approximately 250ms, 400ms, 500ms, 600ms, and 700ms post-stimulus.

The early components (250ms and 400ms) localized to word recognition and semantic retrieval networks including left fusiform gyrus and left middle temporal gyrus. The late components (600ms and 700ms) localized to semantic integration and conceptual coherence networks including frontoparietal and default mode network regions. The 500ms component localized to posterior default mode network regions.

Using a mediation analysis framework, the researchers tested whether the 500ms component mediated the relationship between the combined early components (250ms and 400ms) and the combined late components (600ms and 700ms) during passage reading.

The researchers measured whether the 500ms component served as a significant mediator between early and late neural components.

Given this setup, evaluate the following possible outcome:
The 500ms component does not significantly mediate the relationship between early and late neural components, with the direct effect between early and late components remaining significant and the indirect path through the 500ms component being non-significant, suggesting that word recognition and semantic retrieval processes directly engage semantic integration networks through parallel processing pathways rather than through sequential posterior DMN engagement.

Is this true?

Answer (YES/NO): NO